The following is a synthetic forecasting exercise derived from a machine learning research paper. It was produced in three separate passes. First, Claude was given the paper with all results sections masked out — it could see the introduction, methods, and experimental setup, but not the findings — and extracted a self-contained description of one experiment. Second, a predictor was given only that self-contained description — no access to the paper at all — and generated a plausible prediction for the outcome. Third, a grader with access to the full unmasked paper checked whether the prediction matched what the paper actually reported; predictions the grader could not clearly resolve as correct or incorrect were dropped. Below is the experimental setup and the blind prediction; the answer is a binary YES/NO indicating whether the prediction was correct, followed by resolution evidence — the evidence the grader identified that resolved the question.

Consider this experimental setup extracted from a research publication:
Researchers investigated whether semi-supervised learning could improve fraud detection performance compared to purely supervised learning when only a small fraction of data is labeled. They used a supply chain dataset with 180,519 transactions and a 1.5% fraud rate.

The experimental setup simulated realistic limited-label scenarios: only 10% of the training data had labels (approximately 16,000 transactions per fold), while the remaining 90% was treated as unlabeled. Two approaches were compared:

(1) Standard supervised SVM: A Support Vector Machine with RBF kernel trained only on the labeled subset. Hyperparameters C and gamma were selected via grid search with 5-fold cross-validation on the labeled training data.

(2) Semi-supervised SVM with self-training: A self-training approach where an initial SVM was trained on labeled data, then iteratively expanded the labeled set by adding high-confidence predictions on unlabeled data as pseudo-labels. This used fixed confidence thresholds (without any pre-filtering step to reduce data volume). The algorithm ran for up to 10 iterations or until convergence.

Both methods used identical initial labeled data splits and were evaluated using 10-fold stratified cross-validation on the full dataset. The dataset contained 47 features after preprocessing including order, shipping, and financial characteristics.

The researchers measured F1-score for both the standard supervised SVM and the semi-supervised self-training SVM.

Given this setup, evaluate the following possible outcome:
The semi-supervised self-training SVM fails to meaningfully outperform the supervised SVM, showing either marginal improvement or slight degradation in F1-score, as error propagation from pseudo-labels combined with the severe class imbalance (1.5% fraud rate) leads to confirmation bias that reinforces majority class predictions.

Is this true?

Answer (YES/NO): NO